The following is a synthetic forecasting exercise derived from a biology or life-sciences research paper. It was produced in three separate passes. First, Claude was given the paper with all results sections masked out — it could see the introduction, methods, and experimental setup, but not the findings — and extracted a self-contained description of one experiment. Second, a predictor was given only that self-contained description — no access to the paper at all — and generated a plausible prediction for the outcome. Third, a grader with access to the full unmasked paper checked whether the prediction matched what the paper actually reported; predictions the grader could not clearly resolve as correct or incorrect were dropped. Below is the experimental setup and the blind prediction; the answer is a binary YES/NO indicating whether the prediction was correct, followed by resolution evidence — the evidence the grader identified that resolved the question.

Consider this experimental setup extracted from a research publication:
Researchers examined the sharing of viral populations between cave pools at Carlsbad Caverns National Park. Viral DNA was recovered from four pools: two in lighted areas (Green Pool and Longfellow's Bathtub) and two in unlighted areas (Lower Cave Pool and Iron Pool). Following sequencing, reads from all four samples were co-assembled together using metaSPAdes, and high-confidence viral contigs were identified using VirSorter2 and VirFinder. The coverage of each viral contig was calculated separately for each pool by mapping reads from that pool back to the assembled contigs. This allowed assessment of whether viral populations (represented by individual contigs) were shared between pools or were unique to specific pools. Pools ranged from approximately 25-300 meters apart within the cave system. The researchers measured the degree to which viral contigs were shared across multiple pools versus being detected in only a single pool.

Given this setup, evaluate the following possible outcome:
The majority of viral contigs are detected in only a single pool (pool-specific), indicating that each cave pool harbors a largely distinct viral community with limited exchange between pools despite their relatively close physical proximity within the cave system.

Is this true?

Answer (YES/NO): YES